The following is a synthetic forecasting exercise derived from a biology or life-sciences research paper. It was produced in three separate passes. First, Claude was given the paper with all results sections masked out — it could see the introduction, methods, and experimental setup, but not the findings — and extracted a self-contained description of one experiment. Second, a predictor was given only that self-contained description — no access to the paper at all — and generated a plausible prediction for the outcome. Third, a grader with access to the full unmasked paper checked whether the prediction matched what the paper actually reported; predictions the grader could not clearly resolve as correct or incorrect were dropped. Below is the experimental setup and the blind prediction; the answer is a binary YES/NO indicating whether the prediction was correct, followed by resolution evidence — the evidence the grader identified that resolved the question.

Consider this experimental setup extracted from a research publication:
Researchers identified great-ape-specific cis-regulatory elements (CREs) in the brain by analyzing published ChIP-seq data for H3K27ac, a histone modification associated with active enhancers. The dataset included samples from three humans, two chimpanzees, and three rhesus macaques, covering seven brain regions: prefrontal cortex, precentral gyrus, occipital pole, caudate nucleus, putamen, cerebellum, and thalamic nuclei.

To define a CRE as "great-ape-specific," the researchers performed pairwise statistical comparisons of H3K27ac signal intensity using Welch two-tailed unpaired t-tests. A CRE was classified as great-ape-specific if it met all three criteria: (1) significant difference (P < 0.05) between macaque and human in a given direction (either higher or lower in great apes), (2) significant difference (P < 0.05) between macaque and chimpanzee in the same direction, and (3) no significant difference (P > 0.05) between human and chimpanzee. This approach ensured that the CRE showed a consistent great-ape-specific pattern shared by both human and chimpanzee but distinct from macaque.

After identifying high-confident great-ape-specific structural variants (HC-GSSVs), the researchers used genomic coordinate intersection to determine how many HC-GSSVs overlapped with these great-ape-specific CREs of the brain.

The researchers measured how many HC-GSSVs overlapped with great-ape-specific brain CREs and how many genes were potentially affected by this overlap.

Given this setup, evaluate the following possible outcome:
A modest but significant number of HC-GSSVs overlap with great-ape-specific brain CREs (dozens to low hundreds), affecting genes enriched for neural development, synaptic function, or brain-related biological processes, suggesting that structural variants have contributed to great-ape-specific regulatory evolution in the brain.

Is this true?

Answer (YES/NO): YES